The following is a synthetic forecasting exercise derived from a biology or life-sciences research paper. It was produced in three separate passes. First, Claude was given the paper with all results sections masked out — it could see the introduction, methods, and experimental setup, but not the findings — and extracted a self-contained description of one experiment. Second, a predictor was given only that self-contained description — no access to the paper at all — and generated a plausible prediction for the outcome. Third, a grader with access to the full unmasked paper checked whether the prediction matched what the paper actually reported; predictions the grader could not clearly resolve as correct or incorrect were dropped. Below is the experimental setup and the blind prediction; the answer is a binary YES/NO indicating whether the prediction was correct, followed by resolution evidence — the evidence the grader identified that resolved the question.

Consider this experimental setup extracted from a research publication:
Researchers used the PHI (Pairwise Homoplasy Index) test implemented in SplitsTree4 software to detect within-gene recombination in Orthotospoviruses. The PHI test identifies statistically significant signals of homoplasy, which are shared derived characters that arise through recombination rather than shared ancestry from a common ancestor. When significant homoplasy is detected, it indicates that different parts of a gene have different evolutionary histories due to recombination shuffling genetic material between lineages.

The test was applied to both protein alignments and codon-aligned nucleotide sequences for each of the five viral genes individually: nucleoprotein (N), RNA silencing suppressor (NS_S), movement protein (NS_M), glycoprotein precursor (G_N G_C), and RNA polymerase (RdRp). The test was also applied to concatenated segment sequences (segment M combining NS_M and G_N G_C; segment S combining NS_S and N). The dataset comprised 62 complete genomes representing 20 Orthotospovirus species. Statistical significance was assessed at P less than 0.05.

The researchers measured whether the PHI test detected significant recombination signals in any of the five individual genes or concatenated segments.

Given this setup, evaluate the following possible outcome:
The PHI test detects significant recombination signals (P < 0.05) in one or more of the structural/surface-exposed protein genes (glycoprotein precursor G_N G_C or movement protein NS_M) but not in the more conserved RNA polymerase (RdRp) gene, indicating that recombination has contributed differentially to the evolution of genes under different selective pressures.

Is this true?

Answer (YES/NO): YES